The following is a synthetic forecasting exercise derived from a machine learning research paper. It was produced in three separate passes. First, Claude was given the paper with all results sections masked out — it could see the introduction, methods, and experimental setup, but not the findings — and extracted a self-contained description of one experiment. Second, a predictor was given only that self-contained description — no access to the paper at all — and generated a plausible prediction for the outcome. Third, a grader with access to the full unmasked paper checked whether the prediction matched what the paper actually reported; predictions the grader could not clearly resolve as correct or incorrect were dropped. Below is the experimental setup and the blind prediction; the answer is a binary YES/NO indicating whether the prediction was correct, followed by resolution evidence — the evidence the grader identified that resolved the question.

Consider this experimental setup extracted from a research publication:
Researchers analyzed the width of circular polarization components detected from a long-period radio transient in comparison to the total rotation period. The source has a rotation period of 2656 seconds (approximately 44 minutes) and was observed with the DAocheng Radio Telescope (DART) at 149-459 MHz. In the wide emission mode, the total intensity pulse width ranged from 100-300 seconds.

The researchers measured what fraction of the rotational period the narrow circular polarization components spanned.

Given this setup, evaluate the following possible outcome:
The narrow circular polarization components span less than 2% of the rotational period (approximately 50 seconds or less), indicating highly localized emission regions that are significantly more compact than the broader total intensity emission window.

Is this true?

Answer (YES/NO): NO